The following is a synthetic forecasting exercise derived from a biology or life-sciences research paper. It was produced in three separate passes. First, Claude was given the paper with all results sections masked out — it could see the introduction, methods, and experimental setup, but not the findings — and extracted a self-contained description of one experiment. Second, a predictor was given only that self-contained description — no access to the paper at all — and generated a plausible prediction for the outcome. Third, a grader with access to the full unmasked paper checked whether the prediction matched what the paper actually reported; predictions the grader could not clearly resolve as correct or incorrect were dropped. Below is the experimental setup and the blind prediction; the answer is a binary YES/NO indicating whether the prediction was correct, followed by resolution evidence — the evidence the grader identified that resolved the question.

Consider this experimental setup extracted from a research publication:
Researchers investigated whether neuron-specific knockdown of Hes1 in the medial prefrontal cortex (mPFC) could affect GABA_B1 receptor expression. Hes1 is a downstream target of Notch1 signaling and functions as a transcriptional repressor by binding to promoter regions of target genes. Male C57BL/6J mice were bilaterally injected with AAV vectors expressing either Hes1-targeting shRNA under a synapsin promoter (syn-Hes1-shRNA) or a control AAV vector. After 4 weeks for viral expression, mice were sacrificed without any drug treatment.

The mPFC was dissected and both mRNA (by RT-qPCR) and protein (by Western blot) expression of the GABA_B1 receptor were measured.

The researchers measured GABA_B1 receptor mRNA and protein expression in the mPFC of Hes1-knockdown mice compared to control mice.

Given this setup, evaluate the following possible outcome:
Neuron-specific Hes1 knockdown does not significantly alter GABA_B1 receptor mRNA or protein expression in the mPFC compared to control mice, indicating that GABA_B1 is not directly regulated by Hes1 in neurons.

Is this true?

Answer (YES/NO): NO